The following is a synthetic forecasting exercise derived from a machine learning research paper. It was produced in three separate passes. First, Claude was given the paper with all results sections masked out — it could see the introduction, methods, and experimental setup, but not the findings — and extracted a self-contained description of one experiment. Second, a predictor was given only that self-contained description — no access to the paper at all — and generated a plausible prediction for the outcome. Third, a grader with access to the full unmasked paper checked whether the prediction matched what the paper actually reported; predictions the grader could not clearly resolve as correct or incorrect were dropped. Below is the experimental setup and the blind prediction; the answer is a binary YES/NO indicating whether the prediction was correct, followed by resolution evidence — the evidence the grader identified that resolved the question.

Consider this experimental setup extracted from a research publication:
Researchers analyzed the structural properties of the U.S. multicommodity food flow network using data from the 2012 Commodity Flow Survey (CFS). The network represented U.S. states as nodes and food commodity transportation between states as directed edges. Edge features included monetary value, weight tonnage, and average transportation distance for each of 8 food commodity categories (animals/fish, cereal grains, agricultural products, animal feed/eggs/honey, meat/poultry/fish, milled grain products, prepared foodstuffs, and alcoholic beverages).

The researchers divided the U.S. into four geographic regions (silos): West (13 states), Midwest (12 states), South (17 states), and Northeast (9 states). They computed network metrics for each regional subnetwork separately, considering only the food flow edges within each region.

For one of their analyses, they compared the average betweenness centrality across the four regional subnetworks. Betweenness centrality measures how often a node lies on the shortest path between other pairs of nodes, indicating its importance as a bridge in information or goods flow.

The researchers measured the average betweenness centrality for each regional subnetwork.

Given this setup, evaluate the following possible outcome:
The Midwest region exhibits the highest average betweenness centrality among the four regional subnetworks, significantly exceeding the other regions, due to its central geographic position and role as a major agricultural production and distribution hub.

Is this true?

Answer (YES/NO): NO